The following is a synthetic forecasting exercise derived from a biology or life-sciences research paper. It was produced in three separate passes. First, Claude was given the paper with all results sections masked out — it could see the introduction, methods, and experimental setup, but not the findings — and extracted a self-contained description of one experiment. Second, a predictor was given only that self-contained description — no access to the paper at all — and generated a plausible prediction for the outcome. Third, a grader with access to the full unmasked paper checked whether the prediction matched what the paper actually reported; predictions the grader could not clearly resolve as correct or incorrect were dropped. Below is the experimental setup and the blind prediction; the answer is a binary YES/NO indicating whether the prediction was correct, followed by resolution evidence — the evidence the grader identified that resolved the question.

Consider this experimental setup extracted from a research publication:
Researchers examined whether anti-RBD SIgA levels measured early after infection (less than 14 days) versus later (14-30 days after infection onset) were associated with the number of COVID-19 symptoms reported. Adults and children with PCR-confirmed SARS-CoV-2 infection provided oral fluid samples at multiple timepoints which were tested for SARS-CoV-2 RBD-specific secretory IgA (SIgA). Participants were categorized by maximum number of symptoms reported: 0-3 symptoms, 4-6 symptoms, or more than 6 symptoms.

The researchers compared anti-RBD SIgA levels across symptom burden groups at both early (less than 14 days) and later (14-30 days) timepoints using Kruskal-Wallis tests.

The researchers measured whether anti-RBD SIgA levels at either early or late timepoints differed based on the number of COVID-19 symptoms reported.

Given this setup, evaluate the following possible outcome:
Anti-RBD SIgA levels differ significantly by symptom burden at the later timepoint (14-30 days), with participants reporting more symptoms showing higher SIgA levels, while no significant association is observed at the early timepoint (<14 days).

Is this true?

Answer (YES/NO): NO